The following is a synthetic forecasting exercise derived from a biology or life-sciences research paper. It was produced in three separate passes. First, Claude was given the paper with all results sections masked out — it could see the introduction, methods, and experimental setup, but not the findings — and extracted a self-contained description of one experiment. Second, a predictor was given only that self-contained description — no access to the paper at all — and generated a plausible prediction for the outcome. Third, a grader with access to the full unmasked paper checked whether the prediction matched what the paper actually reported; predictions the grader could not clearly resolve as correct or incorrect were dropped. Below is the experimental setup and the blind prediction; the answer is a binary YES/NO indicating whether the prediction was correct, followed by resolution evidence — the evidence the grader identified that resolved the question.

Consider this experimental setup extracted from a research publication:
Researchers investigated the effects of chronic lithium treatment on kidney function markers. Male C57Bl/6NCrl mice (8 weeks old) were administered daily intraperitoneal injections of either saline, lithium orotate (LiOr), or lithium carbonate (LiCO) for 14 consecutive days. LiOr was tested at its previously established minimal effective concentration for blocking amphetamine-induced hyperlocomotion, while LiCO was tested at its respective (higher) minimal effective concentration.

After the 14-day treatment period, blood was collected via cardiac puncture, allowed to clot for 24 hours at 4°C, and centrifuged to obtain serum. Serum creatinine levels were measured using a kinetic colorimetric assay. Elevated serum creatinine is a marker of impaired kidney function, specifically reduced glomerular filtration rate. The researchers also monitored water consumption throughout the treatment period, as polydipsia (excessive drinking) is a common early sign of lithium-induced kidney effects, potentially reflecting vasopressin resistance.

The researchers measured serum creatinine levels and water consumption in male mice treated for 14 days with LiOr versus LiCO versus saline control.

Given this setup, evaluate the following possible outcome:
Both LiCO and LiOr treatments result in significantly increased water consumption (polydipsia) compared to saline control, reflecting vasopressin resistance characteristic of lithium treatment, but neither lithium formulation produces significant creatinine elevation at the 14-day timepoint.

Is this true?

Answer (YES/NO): NO